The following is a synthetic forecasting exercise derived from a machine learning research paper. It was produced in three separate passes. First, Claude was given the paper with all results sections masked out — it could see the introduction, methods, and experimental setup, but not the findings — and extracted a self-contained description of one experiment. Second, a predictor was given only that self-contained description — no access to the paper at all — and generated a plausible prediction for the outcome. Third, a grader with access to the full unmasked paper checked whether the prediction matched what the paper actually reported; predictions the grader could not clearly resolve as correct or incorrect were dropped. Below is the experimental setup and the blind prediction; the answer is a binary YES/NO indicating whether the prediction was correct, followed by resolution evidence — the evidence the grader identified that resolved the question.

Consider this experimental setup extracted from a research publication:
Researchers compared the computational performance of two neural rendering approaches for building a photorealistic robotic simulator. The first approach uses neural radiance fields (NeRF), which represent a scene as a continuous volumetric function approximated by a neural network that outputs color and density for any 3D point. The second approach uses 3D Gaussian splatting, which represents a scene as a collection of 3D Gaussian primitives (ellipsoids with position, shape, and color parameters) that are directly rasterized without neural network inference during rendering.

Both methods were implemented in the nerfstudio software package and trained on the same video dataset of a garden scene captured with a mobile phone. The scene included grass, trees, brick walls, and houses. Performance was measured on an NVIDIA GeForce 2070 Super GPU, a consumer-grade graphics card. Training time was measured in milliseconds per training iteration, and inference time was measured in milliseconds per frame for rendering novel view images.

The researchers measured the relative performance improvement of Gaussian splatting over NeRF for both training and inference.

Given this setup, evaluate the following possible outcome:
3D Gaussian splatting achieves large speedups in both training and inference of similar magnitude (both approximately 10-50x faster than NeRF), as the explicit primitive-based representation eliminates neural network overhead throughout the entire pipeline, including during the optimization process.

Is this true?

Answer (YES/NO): NO